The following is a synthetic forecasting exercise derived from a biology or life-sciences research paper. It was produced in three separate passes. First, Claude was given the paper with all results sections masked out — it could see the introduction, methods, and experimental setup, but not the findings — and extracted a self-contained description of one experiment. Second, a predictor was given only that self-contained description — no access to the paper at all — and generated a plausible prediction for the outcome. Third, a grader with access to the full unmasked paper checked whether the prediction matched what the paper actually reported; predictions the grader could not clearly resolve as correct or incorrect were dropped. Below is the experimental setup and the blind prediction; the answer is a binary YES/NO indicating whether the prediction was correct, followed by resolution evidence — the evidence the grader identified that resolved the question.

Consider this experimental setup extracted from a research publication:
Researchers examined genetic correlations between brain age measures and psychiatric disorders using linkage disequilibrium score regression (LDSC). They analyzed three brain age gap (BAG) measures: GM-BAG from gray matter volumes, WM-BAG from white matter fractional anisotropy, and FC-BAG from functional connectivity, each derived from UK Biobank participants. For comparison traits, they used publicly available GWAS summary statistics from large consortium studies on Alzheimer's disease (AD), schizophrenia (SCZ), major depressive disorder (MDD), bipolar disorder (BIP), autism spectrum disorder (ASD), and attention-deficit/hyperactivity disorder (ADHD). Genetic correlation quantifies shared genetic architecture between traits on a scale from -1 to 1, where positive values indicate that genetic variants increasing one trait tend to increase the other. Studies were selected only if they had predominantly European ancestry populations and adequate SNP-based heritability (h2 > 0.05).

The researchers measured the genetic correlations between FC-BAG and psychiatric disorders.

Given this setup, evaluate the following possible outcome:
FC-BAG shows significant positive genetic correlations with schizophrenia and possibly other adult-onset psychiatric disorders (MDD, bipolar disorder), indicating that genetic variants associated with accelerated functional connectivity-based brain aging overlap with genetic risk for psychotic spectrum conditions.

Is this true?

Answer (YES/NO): NO